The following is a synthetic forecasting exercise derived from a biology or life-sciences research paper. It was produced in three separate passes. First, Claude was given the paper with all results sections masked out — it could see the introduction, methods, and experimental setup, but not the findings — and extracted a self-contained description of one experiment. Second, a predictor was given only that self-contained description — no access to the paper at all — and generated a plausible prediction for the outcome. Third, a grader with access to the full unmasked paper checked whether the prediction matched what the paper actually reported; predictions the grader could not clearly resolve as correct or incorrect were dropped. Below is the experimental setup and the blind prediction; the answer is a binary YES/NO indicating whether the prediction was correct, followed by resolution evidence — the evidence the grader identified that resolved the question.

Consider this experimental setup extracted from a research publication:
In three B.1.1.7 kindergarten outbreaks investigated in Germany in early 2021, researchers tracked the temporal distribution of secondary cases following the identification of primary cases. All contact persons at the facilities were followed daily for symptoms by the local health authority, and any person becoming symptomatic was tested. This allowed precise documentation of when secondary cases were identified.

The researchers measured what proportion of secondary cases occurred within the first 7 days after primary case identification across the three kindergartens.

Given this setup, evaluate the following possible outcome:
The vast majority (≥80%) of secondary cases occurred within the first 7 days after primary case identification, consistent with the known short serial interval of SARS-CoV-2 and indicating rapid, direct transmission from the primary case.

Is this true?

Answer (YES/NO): YES